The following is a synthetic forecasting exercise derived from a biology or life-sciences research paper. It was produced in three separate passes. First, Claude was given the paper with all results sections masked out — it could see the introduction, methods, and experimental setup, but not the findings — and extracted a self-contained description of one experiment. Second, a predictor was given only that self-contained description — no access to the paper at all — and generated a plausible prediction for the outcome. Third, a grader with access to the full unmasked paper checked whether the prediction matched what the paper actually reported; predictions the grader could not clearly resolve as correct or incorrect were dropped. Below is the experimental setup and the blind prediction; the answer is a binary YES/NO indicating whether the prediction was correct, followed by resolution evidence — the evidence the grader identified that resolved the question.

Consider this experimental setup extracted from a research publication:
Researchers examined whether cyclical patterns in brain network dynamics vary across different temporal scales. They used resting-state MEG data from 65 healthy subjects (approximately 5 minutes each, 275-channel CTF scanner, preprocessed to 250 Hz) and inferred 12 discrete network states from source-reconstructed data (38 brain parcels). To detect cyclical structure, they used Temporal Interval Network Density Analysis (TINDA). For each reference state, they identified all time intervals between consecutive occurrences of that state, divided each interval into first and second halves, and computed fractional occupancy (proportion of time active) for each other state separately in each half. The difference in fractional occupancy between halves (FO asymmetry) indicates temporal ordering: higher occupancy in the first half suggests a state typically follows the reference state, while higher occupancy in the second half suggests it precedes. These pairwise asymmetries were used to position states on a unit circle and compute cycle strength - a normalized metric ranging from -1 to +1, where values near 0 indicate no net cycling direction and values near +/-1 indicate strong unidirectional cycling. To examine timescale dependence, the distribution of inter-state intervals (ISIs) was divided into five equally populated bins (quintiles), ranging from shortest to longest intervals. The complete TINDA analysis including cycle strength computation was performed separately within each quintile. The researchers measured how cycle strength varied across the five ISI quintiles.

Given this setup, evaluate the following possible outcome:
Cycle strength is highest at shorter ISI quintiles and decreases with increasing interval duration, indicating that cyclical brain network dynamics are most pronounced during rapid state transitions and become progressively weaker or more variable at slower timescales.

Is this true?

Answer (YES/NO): NO